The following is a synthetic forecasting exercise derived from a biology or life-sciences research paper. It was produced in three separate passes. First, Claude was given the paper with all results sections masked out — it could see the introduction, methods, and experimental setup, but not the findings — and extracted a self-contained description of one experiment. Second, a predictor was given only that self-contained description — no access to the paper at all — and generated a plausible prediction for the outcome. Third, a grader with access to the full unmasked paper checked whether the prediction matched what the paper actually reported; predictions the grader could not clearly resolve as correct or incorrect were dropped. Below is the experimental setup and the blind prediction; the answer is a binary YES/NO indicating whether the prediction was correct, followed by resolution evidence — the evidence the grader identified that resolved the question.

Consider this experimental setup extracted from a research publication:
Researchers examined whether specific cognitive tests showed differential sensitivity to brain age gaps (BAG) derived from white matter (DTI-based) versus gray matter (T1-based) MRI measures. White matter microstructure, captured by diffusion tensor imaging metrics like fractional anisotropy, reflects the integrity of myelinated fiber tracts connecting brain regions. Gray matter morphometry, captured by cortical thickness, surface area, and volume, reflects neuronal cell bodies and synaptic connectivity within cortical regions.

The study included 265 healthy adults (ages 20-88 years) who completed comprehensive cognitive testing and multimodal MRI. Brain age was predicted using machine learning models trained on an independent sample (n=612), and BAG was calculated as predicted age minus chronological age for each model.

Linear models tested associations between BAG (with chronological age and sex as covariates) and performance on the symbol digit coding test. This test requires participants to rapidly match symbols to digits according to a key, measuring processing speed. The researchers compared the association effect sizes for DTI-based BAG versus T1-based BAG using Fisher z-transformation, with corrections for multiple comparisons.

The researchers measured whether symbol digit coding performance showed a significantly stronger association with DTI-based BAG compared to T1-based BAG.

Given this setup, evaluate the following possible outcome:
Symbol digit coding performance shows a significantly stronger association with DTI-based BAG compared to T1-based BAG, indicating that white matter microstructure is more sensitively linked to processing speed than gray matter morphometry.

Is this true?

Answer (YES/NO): NO